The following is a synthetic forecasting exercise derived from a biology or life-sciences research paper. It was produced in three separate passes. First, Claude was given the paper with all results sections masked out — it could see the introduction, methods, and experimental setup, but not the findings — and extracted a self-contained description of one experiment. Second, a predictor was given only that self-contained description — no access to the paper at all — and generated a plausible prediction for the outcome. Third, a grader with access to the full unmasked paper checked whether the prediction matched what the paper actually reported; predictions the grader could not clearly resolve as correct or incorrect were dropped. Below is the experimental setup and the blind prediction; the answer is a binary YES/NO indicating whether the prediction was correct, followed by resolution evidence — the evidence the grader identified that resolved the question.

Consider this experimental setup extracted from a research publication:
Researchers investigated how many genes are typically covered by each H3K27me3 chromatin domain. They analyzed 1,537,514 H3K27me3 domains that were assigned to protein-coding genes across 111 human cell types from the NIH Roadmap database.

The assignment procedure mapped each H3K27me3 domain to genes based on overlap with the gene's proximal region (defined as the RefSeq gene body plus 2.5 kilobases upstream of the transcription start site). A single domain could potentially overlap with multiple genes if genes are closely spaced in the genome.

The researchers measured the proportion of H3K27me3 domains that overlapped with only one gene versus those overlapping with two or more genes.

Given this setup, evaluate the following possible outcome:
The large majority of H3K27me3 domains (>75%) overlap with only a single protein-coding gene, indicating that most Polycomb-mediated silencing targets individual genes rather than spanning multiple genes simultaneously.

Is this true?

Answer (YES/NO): YES